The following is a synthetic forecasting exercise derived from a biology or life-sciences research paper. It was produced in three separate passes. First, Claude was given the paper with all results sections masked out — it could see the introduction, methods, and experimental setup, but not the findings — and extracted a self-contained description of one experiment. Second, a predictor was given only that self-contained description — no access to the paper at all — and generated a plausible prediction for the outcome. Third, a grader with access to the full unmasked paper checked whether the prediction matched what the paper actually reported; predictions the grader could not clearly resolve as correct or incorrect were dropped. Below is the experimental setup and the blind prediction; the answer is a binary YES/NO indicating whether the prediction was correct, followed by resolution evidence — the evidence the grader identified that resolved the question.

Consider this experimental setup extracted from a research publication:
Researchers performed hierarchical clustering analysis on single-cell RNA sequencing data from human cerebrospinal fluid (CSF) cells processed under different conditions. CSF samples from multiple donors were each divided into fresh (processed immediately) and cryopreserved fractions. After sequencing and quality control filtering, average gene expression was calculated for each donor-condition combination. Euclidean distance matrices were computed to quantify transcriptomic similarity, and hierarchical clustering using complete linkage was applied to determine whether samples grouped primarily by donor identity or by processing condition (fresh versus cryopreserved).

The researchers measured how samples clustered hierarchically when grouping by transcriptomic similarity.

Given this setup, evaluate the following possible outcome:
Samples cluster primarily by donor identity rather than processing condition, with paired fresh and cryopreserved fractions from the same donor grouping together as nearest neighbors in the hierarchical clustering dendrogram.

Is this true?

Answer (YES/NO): YES